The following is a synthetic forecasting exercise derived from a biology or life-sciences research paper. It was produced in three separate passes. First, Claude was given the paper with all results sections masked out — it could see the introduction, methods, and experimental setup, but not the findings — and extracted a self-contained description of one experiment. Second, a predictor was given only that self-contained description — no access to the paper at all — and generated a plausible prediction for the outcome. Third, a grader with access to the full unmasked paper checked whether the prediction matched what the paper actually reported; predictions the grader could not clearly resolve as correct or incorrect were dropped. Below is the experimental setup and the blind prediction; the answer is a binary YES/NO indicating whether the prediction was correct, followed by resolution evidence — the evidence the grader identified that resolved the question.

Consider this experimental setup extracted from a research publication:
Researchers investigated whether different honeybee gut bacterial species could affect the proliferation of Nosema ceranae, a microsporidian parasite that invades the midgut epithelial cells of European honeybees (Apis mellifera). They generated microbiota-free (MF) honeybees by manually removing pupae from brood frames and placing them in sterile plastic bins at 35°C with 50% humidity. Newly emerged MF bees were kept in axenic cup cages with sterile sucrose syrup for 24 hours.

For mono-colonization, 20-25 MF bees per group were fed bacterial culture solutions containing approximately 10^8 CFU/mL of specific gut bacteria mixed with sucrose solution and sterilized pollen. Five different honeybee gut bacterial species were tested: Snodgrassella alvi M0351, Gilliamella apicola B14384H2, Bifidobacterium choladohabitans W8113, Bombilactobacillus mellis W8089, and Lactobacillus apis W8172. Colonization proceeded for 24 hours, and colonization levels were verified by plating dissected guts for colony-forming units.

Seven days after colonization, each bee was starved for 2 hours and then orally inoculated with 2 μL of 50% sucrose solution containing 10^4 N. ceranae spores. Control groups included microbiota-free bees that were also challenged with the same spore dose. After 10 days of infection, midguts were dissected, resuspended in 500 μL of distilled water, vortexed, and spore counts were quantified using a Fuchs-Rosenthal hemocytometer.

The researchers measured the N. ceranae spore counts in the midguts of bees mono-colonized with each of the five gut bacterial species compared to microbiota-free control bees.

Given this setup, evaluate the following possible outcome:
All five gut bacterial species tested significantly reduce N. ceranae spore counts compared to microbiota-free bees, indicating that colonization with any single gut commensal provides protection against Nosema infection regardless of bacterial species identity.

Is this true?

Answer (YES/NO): NO